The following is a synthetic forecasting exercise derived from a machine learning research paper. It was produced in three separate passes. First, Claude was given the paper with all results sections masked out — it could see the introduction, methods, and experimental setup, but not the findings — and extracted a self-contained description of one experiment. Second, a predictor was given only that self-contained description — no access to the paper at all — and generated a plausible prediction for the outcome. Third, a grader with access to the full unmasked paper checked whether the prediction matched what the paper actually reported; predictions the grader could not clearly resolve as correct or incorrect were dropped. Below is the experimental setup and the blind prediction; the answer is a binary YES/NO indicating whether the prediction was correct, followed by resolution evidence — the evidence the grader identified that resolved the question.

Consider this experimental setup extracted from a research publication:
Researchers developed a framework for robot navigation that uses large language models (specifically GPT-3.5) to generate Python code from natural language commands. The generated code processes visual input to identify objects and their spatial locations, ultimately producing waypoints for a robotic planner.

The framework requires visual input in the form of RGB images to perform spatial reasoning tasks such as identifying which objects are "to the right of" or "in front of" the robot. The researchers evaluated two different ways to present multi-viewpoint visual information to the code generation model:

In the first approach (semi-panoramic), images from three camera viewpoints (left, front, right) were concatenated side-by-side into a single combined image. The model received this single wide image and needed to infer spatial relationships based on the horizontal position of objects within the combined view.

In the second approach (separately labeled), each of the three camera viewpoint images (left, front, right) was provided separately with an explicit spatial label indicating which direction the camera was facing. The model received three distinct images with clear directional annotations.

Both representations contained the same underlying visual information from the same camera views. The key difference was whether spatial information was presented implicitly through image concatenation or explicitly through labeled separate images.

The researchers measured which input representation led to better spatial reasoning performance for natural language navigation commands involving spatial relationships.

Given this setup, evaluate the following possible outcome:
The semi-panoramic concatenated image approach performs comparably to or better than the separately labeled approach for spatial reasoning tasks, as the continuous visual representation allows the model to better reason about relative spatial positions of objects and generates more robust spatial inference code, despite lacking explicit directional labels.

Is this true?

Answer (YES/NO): YES